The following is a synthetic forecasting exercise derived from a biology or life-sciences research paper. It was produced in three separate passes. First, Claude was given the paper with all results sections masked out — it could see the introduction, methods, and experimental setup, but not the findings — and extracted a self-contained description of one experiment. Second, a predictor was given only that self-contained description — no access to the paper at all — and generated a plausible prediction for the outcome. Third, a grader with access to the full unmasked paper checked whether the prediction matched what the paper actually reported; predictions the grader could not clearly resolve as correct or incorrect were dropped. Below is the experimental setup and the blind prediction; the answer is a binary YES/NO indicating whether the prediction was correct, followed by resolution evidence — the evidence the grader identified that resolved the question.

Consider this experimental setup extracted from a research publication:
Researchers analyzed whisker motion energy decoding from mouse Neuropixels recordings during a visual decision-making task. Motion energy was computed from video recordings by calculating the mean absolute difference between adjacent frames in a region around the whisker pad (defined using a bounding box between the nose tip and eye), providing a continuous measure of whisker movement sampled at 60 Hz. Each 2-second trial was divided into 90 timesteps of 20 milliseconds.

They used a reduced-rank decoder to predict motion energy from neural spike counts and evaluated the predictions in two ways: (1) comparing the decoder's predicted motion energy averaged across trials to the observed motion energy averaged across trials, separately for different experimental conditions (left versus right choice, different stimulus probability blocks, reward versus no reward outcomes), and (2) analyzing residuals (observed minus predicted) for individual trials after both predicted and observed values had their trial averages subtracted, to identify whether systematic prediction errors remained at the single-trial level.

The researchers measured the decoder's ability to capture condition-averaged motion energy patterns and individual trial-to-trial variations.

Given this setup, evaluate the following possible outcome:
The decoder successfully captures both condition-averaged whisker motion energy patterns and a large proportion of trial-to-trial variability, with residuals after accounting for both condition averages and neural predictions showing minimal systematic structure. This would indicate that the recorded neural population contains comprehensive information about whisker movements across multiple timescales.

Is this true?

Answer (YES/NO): NO